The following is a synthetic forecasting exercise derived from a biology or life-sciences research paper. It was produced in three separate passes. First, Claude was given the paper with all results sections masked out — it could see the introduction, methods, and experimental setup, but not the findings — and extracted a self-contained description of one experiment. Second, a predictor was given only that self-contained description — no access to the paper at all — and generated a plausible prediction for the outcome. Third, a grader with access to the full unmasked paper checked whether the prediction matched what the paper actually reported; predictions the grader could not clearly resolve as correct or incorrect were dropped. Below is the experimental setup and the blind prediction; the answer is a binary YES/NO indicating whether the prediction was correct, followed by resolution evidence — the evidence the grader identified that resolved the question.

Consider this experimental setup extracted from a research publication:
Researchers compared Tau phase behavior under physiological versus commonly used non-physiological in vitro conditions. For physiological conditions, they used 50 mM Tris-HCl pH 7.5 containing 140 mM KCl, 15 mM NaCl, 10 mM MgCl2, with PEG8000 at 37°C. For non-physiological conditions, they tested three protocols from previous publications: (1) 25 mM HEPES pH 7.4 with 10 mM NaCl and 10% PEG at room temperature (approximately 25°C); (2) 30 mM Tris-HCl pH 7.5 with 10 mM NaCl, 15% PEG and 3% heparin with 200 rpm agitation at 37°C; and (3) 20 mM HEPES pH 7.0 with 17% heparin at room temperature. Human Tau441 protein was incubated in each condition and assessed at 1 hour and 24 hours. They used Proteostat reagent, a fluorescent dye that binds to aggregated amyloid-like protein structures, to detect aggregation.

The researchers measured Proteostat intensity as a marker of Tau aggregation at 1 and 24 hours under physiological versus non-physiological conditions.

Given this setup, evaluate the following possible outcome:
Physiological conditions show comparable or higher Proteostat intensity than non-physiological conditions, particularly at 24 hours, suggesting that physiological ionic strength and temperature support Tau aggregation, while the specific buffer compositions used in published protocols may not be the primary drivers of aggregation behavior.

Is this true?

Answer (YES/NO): NO